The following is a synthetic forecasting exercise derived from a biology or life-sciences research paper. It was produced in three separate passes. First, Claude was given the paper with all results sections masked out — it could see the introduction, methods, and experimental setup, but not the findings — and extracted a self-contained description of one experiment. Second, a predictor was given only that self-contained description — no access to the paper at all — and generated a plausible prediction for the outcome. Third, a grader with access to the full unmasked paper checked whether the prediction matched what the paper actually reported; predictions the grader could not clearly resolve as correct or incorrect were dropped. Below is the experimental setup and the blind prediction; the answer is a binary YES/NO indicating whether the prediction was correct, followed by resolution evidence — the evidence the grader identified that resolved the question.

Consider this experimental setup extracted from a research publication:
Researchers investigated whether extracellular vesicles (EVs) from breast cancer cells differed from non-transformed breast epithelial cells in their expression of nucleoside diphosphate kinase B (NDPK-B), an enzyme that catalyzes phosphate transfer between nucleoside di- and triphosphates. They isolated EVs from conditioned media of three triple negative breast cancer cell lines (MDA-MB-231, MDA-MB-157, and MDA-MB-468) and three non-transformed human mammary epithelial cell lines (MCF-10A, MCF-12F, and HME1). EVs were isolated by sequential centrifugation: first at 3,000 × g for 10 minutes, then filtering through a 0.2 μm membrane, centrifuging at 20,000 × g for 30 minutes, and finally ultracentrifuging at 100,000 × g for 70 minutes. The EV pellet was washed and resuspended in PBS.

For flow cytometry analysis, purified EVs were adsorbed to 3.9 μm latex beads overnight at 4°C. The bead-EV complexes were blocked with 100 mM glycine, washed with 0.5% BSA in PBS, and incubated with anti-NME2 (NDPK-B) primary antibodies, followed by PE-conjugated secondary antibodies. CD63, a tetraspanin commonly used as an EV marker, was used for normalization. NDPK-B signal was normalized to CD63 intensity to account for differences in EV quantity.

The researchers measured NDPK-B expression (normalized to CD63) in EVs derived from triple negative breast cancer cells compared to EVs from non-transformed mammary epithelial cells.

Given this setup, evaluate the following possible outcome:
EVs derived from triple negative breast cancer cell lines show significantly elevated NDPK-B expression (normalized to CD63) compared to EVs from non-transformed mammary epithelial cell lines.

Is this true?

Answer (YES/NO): YES